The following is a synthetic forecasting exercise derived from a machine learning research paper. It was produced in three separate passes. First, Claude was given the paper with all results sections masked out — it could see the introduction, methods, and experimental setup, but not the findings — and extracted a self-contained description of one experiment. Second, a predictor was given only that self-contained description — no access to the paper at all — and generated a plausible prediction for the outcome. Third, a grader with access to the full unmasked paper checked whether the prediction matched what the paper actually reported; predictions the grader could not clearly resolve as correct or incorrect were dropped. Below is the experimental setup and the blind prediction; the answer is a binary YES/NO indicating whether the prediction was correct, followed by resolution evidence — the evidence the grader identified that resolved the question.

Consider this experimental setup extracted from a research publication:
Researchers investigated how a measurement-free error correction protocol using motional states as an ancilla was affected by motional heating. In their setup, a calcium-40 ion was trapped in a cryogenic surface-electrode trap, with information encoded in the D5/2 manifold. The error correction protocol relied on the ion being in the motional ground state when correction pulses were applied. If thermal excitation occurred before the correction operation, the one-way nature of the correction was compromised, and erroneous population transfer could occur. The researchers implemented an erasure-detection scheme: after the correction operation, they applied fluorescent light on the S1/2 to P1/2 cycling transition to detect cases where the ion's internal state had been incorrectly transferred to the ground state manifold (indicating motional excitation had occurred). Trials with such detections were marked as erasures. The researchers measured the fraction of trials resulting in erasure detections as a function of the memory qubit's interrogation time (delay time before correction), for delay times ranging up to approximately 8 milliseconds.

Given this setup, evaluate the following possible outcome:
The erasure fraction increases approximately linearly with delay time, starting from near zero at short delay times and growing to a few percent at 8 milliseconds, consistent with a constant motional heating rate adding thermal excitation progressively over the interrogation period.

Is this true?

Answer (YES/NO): NO